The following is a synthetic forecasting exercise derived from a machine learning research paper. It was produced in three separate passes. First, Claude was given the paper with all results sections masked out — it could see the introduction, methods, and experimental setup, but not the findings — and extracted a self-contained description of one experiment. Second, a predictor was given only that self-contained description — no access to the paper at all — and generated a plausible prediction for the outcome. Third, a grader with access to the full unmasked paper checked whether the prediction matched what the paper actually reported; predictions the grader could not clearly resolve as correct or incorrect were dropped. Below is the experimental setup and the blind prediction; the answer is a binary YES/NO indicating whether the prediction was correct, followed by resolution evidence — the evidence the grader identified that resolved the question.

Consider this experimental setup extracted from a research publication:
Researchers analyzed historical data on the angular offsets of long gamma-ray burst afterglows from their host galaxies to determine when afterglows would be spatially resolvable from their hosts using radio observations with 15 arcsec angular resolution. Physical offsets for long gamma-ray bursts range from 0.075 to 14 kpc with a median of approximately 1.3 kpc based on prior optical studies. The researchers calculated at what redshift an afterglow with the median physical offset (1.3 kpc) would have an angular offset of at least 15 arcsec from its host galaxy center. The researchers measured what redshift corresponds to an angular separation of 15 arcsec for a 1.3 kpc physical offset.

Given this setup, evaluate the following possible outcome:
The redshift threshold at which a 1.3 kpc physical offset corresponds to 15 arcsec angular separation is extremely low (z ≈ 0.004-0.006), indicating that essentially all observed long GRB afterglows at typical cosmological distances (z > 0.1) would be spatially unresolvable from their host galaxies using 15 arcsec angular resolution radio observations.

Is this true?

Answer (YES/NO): YES